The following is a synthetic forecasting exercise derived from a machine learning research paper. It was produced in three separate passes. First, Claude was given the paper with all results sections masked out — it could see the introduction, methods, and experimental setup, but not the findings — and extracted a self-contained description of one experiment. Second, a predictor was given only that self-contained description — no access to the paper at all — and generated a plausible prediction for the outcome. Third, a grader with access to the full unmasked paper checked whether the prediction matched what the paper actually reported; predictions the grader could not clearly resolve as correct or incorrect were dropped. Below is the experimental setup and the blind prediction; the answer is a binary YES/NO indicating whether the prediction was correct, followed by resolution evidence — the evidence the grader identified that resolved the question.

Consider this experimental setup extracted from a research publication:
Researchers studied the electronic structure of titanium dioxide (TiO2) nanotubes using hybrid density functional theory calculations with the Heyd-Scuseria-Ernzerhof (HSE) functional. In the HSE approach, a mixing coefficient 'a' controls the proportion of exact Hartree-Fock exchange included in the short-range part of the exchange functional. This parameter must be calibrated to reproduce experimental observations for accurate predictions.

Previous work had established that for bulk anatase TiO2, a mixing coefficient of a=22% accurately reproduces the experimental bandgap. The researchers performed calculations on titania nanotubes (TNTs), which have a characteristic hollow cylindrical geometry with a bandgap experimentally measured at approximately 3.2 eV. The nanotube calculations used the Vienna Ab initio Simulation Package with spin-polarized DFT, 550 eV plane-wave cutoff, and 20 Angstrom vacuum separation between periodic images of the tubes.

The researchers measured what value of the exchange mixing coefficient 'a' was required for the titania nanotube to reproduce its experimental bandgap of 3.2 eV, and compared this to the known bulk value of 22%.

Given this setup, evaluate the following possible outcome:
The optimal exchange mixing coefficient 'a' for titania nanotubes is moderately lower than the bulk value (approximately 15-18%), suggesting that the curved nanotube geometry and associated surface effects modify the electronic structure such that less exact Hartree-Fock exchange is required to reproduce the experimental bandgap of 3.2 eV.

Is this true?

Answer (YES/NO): NO